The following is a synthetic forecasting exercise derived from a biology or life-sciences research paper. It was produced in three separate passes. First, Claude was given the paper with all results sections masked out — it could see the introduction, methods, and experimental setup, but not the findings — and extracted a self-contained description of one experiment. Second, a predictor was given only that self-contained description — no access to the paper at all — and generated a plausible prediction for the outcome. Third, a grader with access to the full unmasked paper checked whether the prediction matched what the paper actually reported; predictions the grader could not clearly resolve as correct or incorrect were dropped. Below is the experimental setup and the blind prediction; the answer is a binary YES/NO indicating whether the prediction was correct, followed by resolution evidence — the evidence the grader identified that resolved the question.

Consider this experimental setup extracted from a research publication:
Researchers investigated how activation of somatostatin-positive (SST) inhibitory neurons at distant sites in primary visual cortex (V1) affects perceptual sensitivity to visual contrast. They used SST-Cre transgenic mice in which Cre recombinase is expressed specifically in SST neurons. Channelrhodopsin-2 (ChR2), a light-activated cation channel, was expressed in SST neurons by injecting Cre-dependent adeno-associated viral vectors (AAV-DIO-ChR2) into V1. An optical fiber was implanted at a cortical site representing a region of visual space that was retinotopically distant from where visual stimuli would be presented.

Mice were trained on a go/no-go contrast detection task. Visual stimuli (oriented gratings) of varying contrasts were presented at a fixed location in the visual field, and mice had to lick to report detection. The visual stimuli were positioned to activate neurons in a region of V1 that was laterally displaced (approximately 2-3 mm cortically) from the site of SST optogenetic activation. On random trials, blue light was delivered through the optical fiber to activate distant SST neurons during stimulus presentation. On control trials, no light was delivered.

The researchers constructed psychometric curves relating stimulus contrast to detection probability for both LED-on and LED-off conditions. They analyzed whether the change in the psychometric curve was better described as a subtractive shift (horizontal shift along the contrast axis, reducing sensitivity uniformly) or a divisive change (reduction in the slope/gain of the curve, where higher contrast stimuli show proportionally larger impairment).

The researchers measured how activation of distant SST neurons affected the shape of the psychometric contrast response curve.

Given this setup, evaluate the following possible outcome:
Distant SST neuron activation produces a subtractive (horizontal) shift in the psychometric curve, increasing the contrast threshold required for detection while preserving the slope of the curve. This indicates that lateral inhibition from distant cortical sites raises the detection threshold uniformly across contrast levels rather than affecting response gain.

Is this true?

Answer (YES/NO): NO